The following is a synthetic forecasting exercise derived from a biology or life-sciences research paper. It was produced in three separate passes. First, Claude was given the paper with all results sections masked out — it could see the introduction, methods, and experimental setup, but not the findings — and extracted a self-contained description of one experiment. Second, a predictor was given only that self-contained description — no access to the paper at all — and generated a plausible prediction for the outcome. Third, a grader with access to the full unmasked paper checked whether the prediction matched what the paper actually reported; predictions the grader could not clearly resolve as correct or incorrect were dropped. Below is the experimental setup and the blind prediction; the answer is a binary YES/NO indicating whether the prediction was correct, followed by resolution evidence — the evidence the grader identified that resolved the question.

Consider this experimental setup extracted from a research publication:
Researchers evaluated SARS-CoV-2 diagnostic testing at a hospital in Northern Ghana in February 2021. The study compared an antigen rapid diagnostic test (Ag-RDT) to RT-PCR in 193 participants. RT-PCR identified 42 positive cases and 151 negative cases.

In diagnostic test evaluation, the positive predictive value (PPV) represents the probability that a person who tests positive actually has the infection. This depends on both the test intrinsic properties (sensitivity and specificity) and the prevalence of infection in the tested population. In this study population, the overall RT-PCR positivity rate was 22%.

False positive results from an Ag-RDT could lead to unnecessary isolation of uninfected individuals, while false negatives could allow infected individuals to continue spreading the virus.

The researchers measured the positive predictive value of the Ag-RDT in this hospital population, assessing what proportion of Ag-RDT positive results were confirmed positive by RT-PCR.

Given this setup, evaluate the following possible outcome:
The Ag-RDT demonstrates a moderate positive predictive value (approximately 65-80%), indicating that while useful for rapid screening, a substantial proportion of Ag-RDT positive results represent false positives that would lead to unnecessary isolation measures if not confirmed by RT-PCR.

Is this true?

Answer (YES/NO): NO